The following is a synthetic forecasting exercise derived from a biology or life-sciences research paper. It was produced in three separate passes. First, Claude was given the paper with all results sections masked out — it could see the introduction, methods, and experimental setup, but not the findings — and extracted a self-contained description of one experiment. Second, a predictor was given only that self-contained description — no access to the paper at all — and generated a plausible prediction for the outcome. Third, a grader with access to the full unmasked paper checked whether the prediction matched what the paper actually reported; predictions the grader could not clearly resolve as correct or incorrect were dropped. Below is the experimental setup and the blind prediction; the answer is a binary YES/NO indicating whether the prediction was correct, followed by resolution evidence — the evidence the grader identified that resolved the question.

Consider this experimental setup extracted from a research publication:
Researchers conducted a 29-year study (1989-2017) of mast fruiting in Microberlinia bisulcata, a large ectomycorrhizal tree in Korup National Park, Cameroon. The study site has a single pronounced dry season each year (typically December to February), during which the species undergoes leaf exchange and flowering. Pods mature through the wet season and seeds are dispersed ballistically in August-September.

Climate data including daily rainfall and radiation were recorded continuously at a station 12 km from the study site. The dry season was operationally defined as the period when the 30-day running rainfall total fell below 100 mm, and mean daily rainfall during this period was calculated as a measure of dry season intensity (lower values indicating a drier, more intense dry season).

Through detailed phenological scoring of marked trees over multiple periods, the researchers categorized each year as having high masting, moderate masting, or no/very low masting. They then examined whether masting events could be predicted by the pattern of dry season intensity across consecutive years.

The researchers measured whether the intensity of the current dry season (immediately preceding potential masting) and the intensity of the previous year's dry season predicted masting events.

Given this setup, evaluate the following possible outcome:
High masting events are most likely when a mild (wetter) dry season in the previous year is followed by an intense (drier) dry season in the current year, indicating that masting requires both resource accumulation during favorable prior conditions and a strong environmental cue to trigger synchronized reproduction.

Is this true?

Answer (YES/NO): YES